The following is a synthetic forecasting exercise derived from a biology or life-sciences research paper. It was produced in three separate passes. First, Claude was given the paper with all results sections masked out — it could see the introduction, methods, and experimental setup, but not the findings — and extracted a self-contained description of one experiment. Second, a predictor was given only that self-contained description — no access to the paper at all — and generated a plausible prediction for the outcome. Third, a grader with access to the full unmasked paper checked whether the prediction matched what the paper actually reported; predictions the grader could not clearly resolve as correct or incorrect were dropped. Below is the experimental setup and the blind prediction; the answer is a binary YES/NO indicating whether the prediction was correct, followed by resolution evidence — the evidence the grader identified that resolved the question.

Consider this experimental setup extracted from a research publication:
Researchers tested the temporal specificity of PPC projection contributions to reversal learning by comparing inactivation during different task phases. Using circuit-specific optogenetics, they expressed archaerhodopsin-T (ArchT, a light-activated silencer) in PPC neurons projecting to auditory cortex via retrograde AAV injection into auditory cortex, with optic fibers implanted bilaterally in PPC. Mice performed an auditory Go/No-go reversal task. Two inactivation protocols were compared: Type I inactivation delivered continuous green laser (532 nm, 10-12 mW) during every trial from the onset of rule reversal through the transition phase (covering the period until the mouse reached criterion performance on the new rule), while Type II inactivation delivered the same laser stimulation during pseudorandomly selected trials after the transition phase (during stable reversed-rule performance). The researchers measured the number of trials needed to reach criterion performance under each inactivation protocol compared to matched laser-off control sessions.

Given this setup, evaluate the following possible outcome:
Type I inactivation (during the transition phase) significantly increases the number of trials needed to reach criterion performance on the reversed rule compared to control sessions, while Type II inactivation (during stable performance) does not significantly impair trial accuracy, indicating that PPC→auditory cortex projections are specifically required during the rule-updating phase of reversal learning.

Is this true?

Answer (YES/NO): YES